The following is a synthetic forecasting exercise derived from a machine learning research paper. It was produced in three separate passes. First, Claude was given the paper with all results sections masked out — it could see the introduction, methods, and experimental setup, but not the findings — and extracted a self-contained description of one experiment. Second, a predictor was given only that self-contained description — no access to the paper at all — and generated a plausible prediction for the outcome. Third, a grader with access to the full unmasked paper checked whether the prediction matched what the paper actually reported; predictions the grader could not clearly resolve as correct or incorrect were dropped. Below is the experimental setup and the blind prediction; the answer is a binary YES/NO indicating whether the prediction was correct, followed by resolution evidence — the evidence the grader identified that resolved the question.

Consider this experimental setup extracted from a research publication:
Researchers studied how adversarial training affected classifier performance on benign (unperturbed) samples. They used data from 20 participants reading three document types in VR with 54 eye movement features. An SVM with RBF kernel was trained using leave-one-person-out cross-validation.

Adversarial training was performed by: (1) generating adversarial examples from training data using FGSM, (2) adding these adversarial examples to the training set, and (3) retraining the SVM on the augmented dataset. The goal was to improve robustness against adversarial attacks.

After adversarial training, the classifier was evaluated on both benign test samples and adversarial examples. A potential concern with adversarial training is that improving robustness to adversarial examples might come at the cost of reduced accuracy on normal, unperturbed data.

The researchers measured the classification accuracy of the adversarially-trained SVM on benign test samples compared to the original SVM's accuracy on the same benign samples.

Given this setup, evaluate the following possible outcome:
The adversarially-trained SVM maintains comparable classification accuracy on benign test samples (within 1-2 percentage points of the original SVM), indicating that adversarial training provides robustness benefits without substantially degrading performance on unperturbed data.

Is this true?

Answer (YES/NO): YES